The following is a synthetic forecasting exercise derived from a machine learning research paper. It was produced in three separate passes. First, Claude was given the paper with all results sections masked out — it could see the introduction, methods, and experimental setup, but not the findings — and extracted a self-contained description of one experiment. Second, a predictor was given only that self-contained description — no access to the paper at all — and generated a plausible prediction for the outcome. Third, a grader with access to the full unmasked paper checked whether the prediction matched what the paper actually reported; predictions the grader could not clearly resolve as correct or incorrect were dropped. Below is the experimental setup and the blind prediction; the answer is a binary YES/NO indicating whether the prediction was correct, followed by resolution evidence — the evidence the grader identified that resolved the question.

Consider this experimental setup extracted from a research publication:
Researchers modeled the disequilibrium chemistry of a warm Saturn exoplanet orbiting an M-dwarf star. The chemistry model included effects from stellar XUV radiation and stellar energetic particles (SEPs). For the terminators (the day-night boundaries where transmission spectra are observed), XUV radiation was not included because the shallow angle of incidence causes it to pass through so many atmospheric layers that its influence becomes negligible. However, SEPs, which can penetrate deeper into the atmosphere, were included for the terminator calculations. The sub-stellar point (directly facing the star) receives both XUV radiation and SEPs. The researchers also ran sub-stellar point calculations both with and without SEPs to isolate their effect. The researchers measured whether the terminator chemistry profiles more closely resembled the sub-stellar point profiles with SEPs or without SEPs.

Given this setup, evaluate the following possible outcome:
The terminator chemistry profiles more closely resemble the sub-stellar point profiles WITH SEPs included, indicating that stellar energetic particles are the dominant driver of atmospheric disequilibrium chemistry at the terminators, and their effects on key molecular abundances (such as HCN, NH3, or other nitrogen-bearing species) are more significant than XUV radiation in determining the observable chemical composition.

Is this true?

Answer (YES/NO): YES